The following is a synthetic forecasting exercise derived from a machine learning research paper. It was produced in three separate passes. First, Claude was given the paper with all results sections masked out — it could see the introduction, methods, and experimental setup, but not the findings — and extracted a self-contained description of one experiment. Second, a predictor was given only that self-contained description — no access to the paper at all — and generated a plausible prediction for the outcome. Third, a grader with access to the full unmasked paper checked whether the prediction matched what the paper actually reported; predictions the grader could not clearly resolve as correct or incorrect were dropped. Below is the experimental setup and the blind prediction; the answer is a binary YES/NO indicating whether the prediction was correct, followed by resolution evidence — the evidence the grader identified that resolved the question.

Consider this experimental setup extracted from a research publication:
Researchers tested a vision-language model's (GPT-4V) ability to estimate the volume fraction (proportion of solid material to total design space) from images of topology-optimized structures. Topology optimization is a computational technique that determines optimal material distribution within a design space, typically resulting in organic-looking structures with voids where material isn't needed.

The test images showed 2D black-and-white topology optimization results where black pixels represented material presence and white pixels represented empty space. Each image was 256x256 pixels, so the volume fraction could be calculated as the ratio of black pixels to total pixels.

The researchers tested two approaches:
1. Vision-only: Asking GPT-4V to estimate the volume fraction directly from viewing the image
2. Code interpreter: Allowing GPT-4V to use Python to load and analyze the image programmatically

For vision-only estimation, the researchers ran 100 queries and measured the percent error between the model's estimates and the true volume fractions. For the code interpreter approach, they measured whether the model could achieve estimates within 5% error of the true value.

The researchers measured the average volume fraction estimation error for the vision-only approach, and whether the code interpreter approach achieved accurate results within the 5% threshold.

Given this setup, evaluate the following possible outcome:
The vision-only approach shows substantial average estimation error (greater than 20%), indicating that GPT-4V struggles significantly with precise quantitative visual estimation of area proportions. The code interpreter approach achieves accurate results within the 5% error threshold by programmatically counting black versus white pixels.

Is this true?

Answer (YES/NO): YES